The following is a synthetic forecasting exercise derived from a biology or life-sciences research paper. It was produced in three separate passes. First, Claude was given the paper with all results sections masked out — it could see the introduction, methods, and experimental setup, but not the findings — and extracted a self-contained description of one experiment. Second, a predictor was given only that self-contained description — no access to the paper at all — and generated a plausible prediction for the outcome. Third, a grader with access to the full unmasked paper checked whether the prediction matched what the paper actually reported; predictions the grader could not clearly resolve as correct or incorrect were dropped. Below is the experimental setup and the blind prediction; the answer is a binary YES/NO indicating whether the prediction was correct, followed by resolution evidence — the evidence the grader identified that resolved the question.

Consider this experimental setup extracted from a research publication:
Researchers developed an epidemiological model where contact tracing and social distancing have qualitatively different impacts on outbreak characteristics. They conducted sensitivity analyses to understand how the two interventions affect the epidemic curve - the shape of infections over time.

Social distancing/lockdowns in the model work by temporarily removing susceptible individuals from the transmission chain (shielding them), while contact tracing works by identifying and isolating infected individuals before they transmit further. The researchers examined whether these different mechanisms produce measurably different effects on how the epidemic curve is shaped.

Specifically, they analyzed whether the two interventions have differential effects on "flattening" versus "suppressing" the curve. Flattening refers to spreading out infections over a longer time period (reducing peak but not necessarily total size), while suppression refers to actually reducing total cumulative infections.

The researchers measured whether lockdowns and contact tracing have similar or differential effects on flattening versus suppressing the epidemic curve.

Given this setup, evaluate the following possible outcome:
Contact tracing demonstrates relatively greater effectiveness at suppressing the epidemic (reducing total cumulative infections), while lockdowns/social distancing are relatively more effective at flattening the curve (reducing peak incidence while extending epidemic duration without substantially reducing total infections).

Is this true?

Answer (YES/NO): NO